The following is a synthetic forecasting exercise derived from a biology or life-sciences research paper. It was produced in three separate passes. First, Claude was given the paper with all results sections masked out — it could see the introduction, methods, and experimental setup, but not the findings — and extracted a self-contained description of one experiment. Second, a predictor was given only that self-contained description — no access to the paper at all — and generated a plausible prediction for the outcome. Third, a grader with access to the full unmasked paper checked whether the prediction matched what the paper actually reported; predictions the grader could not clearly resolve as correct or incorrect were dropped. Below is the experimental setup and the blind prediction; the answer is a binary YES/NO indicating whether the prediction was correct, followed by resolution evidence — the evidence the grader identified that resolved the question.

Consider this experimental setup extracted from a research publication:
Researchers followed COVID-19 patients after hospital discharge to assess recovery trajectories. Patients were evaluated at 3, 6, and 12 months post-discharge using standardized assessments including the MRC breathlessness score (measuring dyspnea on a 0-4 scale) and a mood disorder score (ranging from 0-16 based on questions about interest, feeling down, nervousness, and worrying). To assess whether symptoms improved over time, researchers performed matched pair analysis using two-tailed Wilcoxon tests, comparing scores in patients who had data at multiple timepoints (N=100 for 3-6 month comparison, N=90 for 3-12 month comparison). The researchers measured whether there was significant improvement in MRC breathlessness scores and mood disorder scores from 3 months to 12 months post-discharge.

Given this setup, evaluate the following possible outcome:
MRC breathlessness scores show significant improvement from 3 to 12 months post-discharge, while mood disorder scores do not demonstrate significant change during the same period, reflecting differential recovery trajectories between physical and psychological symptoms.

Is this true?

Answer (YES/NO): YES